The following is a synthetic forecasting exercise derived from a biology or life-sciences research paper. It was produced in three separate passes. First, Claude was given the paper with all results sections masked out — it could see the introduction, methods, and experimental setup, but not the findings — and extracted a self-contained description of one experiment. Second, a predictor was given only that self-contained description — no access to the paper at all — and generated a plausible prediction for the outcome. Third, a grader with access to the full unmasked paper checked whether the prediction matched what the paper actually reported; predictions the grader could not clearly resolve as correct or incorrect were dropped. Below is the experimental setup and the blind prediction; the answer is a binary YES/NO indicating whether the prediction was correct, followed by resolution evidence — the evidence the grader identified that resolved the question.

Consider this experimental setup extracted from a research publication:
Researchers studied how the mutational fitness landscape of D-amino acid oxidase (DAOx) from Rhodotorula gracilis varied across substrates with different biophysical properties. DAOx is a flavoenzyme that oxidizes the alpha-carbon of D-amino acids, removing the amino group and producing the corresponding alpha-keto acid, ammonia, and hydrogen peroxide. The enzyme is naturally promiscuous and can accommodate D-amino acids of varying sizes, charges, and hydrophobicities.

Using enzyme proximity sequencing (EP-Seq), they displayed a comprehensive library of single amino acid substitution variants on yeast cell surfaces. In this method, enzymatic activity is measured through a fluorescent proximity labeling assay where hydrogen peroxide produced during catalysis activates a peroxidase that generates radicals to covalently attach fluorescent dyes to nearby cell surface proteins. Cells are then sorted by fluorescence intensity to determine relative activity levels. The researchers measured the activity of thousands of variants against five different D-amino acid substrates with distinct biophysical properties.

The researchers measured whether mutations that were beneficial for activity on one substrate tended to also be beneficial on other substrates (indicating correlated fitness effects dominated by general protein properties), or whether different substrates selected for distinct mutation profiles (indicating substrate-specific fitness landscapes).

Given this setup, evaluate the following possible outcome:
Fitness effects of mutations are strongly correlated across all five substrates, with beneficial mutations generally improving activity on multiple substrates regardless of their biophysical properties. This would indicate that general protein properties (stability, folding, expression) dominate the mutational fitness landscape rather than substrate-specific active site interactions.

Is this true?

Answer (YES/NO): NO